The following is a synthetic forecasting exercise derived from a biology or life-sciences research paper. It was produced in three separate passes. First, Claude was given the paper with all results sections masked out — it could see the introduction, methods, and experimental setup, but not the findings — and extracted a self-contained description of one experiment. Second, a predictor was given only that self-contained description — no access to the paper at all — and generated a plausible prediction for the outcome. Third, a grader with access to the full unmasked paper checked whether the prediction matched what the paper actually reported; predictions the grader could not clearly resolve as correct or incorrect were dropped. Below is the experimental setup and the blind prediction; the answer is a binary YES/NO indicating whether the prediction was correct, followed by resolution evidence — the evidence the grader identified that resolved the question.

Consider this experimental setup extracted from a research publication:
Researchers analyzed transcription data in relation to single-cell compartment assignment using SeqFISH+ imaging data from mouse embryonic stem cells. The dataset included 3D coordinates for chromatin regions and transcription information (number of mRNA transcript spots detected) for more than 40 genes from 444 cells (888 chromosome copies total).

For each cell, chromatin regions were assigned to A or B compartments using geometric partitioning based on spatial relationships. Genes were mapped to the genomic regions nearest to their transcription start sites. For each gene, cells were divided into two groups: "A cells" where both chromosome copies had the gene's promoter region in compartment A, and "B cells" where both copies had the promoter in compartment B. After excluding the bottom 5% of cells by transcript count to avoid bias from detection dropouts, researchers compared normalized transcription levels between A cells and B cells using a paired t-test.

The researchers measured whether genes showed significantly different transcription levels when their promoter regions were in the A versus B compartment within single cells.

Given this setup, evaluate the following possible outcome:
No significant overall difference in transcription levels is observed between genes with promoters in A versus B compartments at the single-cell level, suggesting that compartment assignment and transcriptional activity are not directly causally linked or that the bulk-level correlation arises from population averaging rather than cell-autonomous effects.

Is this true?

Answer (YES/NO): NO